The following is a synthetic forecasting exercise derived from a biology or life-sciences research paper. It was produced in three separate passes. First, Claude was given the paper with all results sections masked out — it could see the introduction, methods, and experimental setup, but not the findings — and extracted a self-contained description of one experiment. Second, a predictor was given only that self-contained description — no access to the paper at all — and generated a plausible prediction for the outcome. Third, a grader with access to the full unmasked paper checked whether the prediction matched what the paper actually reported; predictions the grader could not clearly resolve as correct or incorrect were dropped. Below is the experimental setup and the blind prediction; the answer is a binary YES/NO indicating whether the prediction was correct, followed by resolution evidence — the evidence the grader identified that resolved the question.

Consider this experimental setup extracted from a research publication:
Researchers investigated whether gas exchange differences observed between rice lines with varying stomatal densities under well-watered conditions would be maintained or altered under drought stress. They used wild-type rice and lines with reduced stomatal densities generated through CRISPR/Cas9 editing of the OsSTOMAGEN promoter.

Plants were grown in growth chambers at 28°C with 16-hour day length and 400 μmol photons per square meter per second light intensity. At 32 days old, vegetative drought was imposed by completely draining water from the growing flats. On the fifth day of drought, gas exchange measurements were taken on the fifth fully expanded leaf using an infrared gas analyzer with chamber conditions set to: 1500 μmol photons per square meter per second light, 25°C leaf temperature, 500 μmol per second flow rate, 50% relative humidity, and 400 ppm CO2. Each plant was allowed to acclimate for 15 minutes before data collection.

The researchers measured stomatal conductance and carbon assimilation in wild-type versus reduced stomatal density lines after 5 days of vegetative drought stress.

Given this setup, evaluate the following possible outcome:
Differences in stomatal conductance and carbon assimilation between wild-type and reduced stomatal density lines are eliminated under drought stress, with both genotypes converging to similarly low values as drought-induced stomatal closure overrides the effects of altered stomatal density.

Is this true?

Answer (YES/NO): YES